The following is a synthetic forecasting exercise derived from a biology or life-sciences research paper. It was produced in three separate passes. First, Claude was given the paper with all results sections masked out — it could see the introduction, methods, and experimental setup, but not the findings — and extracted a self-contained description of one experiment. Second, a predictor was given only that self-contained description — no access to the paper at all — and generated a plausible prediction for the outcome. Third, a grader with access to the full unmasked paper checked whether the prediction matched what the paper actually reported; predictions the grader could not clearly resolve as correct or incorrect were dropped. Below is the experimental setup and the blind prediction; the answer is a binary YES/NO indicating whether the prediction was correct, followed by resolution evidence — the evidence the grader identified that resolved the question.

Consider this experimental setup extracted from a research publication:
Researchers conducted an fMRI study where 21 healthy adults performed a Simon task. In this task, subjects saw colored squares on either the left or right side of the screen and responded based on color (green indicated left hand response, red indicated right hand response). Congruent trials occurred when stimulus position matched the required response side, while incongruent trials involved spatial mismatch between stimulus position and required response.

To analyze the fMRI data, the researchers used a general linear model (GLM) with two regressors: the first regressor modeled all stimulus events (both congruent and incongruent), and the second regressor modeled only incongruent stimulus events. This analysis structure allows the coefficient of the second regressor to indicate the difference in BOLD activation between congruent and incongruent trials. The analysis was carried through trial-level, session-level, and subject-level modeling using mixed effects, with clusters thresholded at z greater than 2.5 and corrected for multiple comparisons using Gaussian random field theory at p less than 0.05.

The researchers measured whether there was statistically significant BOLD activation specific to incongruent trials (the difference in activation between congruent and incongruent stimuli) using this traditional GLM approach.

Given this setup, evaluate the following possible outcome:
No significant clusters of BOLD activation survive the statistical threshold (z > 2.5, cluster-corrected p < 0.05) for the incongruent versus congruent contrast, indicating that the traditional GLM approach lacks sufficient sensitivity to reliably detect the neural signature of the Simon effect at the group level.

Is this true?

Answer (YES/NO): YES